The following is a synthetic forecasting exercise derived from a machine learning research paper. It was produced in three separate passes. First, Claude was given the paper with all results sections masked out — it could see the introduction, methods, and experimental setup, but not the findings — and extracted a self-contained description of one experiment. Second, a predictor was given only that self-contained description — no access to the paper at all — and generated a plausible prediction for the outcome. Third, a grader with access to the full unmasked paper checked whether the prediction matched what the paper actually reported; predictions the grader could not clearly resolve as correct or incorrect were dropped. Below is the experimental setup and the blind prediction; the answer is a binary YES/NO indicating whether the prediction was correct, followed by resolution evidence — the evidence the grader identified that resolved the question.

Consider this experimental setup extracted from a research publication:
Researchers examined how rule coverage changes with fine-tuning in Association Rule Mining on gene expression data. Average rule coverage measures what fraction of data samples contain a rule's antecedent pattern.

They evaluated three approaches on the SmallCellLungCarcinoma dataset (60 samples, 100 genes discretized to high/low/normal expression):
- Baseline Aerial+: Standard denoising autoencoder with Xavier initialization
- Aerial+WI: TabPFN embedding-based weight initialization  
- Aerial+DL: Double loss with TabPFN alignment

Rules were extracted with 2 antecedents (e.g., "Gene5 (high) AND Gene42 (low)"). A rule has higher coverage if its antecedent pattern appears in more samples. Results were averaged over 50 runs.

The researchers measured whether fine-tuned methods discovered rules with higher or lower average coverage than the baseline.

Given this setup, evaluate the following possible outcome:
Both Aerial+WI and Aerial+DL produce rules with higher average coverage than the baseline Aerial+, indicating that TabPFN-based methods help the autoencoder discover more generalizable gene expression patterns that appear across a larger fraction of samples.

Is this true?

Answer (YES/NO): YES